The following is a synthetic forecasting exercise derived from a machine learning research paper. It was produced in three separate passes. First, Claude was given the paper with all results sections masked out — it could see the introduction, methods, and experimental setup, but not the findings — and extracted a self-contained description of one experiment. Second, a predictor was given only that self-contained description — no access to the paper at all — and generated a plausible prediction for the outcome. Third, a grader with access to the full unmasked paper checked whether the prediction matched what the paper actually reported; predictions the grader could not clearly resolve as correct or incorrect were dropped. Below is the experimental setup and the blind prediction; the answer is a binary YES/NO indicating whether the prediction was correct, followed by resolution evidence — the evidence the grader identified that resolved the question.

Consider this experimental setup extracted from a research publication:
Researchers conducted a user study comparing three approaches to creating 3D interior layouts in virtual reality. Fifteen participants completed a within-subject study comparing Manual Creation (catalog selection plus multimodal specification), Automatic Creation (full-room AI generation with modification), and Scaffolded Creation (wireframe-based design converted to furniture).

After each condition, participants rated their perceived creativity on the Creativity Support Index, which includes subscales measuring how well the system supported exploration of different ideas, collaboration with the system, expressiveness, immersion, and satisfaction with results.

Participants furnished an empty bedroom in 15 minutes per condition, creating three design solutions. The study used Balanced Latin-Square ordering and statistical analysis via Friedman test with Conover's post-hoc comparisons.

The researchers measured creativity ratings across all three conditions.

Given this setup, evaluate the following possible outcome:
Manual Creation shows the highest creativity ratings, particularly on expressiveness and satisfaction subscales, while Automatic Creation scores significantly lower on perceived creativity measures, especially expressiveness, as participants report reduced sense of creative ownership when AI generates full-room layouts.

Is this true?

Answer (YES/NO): NO